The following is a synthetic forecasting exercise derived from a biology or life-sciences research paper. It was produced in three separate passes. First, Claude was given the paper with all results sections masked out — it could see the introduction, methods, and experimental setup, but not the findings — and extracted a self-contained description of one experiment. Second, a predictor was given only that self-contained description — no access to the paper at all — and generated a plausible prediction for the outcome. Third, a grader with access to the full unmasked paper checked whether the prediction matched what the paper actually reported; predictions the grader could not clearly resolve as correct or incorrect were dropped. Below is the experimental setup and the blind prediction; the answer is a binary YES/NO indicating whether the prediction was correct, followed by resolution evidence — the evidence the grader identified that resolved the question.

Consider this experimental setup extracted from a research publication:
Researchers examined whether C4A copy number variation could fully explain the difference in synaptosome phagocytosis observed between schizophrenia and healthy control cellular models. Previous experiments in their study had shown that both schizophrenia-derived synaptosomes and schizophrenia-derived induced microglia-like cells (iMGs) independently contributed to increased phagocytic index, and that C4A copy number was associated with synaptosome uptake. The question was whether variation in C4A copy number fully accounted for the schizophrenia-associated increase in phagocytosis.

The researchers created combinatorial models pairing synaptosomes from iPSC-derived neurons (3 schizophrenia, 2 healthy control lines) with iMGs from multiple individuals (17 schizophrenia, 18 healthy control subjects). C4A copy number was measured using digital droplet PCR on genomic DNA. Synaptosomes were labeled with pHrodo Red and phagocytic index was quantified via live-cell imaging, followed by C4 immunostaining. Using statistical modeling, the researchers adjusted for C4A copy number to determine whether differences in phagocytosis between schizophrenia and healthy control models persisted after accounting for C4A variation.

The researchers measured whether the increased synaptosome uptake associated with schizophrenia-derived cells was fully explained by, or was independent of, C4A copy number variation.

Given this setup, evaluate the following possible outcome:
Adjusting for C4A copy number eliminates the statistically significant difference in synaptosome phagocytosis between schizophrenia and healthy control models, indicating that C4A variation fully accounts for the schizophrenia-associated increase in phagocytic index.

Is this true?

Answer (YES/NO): NO